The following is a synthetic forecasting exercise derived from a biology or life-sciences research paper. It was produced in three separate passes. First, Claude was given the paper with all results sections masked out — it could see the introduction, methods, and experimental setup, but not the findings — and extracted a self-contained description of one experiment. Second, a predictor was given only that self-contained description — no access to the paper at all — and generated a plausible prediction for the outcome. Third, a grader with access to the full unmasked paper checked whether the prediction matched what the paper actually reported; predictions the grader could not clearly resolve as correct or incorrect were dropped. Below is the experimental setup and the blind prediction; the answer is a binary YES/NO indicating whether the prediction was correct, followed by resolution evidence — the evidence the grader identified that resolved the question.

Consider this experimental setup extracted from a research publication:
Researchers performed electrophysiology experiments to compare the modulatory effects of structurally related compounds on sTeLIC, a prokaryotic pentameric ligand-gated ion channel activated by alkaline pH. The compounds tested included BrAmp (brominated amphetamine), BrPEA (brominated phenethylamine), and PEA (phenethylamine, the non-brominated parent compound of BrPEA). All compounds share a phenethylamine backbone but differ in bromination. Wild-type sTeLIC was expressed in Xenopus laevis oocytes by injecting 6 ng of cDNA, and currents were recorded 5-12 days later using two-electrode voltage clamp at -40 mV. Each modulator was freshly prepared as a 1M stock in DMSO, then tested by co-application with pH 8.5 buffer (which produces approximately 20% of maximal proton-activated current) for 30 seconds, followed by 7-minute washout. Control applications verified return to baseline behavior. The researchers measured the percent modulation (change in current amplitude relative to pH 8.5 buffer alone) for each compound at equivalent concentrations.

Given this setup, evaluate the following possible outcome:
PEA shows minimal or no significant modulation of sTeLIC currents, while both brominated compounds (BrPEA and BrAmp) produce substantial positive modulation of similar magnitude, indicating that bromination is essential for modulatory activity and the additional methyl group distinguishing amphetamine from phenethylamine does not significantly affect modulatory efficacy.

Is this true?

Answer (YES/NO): NO